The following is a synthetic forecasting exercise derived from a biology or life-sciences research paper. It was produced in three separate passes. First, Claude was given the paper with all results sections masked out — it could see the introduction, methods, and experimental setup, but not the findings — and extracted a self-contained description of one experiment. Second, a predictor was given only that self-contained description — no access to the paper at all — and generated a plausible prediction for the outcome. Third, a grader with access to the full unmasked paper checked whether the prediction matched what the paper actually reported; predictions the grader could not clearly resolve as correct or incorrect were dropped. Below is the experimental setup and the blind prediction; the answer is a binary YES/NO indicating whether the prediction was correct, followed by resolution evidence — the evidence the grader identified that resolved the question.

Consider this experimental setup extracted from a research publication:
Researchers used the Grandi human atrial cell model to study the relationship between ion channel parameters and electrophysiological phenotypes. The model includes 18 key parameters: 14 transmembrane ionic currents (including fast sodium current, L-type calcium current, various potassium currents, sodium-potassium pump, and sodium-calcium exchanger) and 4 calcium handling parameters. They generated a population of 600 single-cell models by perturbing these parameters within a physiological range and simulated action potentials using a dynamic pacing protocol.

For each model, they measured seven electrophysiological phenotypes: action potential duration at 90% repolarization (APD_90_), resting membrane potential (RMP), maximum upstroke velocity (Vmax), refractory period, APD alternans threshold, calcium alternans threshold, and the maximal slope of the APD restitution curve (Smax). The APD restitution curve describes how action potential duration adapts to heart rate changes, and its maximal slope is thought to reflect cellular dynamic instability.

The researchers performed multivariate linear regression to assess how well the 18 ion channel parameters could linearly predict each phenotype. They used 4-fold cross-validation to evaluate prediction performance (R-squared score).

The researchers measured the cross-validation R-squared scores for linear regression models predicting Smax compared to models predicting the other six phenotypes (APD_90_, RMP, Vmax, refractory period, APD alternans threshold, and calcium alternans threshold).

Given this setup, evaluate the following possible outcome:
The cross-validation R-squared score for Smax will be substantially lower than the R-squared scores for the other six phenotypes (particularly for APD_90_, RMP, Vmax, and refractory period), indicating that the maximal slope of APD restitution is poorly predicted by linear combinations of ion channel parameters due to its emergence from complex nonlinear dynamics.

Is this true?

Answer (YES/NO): YES